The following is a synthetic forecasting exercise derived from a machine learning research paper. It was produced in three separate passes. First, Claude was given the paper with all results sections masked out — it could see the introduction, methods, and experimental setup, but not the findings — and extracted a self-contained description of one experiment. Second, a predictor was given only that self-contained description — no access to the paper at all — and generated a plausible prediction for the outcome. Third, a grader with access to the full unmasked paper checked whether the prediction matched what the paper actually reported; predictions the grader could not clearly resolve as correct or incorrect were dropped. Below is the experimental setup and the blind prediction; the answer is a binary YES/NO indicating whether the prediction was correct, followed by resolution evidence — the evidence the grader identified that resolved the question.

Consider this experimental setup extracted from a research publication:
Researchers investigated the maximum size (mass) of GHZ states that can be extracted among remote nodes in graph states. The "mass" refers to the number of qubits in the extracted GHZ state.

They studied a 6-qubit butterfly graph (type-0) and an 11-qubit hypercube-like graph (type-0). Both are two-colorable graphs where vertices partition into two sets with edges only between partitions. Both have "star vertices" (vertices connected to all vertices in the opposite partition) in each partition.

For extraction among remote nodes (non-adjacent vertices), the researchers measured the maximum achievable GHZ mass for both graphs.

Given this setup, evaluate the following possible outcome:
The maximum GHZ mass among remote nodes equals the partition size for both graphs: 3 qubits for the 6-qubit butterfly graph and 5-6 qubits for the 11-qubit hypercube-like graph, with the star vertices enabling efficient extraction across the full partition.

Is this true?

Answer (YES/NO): YES